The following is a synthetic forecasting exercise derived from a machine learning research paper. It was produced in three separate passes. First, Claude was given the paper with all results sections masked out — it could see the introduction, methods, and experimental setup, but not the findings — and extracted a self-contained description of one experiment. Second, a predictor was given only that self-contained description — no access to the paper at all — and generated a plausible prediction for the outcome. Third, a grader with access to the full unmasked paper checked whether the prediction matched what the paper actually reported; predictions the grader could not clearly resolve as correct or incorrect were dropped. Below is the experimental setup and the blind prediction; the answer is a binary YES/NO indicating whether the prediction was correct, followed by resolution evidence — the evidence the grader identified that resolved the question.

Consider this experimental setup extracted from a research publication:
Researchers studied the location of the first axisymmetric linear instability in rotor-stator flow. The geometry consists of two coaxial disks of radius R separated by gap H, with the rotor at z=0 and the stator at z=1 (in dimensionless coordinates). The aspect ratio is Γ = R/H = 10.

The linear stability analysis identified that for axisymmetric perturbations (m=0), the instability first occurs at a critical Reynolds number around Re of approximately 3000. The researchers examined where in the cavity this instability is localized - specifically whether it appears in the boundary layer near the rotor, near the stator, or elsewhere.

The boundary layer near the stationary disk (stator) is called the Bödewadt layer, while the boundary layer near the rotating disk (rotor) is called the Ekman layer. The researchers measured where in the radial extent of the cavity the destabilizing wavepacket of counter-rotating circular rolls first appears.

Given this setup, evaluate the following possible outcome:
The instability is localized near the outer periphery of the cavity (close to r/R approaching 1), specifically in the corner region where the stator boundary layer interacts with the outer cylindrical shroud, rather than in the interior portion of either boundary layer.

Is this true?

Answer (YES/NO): NO